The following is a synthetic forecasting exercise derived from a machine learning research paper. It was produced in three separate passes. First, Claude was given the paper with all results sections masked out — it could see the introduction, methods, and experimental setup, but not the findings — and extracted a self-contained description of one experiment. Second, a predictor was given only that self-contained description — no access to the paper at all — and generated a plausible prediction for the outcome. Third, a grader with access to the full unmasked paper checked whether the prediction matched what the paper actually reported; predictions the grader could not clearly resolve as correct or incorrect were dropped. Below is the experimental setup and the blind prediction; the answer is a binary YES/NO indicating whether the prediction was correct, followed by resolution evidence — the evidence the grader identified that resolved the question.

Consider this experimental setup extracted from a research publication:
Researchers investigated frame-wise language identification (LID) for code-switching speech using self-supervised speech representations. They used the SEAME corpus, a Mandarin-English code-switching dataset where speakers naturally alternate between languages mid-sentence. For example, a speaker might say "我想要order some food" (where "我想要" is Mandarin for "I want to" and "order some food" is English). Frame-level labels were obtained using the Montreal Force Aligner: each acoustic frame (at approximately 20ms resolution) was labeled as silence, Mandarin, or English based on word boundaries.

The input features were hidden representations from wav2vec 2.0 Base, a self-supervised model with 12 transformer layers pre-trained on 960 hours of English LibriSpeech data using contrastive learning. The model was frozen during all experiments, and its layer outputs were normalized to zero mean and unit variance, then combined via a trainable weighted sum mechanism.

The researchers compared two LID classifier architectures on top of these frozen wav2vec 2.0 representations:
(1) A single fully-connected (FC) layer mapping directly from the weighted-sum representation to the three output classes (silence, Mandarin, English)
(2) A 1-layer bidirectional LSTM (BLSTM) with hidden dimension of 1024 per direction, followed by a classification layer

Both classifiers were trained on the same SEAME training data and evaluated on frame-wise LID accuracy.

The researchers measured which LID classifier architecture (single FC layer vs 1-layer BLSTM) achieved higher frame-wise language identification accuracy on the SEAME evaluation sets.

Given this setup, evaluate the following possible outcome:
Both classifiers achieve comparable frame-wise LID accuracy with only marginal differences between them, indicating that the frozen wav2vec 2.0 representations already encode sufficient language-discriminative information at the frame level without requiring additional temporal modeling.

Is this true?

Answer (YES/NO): NO